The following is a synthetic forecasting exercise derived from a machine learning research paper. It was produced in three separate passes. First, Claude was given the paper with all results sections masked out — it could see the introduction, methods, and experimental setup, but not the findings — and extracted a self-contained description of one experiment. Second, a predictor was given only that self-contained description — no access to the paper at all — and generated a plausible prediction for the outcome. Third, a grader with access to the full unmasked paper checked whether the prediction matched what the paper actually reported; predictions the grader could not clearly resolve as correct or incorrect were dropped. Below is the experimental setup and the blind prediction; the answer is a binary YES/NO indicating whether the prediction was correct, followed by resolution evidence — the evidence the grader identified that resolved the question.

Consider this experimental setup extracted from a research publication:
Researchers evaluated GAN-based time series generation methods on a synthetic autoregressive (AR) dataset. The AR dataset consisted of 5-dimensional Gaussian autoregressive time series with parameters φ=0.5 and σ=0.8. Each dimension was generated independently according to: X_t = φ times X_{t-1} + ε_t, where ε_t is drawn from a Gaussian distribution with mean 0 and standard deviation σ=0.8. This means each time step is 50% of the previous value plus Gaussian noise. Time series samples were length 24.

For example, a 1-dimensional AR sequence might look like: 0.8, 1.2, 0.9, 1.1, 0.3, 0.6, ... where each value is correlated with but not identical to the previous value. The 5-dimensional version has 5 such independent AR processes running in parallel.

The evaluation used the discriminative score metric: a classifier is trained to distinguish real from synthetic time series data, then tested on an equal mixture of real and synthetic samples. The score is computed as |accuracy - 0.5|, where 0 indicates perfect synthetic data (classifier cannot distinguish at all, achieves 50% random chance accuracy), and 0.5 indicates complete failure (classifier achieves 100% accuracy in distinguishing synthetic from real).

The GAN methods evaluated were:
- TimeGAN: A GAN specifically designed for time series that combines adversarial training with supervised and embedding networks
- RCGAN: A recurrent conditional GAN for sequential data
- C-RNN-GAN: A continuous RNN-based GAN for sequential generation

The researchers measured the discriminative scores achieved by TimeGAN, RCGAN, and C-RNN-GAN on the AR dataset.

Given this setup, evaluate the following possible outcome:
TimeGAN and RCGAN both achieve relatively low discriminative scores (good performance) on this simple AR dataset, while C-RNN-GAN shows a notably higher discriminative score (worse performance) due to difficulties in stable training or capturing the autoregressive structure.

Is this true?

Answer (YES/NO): NO